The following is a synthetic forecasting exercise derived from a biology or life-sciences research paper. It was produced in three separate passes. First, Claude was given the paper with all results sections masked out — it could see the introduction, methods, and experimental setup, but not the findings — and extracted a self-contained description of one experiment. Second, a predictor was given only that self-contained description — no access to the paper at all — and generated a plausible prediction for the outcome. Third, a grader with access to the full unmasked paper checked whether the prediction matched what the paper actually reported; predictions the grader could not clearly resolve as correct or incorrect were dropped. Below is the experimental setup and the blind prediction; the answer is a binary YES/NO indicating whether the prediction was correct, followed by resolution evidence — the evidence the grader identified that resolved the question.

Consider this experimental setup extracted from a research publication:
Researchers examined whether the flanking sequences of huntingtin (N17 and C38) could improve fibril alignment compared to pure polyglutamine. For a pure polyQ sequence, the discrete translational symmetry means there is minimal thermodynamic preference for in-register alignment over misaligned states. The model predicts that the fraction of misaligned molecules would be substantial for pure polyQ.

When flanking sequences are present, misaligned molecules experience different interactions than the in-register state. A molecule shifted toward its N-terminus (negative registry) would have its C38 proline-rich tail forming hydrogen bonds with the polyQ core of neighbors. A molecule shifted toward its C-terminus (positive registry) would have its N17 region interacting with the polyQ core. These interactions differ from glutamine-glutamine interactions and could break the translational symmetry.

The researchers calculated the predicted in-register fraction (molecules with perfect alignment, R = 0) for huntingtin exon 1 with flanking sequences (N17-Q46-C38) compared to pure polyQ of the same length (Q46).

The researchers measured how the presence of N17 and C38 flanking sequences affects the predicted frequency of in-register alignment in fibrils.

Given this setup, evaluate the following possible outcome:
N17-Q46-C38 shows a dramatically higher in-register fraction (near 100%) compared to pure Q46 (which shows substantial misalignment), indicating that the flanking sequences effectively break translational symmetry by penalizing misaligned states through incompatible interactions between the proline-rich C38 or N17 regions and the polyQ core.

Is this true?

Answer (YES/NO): NO